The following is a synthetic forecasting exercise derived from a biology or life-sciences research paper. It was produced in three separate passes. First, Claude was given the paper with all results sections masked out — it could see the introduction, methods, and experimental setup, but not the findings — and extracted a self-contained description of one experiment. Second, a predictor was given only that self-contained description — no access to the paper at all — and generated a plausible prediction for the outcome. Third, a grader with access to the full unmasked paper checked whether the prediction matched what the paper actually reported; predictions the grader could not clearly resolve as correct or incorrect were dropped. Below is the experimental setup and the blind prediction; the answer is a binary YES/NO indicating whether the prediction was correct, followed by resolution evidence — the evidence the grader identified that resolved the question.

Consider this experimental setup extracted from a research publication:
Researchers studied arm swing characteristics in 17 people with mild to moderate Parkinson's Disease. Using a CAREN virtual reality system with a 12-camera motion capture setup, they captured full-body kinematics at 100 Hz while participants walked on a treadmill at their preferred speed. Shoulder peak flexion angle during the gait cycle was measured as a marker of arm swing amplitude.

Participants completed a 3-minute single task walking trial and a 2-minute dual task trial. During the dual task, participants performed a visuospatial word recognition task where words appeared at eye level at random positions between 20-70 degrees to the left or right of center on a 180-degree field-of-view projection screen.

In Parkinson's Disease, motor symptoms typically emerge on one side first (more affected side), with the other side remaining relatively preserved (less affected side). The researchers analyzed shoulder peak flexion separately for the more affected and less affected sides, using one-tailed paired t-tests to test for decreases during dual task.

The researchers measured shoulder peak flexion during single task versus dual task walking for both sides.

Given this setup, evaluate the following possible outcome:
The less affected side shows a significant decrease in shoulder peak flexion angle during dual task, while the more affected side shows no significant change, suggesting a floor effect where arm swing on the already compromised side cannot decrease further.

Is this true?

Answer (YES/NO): YES